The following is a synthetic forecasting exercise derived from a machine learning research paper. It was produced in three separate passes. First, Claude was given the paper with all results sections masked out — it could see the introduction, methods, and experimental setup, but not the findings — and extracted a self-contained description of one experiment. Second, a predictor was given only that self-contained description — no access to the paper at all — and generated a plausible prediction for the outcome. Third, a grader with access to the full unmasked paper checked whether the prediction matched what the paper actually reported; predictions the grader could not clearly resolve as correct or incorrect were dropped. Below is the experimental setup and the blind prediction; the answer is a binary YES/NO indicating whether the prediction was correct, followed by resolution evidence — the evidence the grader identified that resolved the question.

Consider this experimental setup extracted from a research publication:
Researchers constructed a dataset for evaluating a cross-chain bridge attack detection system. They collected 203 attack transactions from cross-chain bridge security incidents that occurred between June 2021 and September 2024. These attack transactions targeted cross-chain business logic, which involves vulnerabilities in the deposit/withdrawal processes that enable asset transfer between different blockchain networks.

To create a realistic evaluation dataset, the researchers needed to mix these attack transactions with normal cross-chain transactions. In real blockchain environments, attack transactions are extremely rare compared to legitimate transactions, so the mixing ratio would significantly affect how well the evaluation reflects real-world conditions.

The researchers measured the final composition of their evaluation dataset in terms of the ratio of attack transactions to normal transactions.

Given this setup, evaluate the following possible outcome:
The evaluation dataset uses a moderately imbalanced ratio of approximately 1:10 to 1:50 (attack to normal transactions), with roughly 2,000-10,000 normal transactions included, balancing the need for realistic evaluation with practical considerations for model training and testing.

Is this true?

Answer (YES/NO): NO